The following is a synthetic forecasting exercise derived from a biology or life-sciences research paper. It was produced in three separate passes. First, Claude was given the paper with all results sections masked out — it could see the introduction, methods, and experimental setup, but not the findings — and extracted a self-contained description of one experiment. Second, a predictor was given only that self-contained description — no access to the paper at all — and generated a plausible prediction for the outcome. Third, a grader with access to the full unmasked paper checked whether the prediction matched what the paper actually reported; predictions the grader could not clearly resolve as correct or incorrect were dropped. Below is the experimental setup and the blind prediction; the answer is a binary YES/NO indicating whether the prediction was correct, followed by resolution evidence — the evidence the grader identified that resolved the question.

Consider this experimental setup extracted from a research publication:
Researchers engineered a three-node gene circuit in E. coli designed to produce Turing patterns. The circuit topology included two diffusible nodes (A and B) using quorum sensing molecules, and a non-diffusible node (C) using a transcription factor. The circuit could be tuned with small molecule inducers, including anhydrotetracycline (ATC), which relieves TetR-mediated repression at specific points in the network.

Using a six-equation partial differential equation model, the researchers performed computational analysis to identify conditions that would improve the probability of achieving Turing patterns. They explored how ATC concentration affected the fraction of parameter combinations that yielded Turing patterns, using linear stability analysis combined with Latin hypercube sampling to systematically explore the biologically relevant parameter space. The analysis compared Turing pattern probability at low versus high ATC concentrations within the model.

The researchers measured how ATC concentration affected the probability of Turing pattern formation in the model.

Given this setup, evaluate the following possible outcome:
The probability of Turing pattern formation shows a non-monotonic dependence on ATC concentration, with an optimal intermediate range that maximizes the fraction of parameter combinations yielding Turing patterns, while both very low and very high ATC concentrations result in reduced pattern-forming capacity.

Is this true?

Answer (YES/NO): NO